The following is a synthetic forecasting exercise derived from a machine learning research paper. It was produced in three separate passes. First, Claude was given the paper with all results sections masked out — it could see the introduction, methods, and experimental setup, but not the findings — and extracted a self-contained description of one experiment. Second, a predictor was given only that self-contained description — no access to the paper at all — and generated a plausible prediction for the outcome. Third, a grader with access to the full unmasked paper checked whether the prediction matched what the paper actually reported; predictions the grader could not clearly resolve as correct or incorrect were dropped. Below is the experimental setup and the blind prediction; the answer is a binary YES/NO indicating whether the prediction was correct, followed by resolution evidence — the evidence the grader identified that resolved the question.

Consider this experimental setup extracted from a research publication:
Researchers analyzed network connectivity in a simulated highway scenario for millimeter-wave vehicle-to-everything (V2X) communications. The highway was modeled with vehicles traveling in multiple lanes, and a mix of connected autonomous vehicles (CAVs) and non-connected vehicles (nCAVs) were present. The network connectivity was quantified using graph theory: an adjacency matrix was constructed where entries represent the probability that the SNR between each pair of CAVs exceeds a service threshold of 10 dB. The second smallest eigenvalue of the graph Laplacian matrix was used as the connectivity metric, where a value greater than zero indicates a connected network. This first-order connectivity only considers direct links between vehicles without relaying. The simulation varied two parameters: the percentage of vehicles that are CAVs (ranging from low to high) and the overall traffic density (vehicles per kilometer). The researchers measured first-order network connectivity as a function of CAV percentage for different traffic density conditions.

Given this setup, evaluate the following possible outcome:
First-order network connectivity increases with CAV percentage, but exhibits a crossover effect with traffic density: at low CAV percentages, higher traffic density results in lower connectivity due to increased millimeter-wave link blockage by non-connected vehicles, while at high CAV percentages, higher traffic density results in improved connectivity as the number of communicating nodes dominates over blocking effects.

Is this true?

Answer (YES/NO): NO